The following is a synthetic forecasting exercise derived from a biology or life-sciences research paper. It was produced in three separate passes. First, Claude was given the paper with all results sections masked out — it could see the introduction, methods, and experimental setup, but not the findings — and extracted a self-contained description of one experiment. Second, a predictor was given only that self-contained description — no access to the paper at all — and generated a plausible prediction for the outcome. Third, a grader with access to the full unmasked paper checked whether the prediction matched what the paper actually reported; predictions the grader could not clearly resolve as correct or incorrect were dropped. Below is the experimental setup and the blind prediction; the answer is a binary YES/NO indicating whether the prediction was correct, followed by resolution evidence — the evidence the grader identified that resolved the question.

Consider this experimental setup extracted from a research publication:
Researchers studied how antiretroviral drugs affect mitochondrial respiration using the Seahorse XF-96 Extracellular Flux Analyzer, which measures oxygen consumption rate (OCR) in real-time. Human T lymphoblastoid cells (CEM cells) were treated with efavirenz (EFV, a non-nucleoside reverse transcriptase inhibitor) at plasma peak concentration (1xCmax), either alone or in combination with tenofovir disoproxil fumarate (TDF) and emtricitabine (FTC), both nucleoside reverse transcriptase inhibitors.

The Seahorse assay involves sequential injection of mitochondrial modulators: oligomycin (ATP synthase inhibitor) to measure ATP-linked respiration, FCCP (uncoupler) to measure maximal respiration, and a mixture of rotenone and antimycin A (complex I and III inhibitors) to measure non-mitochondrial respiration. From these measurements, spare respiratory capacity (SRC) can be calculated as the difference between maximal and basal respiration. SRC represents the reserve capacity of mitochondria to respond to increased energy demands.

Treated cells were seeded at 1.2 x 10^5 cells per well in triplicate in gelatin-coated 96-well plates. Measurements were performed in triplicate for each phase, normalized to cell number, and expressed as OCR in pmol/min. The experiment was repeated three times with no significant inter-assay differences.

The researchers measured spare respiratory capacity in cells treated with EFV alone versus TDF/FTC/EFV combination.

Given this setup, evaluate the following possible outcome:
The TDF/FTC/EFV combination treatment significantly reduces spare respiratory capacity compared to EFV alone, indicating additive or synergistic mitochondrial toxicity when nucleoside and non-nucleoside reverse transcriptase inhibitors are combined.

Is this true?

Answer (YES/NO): NO